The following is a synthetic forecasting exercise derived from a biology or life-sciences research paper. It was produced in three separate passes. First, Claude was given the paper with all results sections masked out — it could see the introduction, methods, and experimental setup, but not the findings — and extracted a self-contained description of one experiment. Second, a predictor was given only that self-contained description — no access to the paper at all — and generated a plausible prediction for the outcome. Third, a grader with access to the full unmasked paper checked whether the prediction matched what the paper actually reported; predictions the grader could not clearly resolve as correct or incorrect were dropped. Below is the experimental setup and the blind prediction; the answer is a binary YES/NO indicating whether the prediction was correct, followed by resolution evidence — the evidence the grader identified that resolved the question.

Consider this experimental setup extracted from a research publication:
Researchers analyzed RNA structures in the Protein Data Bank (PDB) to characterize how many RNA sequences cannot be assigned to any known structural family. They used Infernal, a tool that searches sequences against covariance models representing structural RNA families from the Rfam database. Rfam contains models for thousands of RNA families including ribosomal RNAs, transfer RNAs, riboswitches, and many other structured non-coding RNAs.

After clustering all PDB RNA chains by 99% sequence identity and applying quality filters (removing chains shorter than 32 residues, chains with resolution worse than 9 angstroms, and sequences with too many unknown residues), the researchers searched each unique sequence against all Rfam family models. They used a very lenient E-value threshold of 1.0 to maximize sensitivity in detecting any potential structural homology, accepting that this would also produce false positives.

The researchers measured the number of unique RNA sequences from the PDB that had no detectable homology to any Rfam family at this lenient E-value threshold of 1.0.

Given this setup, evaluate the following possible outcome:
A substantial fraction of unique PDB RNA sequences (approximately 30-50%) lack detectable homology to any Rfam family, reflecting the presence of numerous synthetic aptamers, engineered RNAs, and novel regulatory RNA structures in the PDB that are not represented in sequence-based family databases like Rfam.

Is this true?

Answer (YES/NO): NO